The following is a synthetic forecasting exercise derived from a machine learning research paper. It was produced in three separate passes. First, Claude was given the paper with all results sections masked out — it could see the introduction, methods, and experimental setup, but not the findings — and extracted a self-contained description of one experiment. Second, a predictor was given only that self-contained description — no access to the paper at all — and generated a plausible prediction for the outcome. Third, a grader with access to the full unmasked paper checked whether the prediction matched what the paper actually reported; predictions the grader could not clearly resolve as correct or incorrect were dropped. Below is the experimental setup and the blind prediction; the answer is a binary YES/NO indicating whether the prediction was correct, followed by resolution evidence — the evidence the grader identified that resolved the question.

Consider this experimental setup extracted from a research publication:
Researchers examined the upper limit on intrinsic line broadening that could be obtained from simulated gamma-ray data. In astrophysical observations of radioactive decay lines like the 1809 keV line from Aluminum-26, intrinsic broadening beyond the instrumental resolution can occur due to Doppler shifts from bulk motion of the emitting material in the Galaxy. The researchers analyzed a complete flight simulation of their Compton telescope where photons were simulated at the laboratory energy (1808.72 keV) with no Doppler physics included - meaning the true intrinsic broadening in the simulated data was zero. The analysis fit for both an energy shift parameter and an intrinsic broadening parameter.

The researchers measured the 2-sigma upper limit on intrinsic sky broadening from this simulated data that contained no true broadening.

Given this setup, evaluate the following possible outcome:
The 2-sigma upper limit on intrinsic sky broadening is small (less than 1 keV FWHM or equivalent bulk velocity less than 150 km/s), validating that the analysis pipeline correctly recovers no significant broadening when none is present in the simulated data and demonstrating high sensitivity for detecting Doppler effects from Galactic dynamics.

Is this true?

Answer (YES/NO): NO